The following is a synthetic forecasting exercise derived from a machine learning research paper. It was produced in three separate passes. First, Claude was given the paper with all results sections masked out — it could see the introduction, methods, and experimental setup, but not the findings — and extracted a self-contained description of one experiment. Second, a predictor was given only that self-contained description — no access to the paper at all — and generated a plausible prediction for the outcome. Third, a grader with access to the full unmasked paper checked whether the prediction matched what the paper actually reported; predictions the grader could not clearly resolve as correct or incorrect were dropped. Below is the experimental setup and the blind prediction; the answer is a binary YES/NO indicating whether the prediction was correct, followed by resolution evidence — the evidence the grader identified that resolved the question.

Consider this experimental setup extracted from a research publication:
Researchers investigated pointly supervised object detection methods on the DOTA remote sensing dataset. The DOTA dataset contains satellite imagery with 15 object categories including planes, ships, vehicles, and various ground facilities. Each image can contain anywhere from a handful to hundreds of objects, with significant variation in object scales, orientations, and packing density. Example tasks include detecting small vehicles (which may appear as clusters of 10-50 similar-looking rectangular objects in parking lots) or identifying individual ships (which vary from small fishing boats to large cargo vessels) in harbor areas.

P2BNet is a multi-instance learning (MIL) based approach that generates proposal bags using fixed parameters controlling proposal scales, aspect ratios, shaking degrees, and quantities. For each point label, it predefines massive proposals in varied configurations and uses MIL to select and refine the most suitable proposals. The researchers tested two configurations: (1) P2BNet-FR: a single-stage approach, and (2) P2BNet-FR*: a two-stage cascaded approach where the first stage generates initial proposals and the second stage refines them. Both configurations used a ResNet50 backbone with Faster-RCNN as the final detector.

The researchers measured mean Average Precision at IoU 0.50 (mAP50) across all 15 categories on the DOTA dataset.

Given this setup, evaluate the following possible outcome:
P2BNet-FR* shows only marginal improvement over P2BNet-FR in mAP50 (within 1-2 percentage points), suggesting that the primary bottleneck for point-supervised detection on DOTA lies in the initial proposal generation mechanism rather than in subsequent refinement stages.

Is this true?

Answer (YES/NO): NO